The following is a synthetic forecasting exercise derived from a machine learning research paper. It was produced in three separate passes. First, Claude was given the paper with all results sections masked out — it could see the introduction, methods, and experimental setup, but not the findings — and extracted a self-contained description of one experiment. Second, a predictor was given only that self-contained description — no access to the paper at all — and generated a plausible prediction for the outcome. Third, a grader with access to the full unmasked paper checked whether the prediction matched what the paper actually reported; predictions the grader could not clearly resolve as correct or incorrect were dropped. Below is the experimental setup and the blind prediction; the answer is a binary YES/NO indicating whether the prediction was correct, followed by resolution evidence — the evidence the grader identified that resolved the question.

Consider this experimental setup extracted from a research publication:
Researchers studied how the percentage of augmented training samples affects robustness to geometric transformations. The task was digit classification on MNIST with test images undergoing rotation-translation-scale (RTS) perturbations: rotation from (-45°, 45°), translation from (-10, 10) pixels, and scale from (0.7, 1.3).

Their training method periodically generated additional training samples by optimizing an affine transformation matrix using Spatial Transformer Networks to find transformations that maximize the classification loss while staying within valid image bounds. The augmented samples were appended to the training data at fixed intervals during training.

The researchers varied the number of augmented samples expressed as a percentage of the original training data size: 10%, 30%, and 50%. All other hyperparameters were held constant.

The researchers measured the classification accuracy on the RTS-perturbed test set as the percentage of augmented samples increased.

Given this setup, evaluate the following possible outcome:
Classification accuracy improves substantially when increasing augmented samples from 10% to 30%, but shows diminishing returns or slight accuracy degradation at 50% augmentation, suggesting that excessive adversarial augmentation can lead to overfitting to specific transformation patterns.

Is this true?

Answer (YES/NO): NO